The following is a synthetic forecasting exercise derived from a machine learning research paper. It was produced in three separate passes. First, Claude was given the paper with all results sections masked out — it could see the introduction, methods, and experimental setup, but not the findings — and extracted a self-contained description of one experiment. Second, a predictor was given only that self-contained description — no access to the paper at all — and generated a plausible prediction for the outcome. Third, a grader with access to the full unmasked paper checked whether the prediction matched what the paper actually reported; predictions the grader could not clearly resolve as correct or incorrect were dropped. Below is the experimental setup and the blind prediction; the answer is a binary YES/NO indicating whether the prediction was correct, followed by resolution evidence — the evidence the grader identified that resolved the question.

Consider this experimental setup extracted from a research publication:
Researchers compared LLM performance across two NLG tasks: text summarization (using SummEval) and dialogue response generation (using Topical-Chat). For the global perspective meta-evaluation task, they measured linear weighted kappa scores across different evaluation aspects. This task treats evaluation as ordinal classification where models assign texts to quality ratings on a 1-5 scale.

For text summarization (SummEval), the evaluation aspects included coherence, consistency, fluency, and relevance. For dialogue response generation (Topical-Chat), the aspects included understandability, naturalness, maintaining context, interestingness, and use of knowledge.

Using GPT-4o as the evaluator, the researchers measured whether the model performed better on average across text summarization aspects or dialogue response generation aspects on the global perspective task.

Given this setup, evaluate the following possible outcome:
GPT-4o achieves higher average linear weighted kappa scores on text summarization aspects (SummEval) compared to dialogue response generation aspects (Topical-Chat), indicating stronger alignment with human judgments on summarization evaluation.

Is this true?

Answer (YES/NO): NO